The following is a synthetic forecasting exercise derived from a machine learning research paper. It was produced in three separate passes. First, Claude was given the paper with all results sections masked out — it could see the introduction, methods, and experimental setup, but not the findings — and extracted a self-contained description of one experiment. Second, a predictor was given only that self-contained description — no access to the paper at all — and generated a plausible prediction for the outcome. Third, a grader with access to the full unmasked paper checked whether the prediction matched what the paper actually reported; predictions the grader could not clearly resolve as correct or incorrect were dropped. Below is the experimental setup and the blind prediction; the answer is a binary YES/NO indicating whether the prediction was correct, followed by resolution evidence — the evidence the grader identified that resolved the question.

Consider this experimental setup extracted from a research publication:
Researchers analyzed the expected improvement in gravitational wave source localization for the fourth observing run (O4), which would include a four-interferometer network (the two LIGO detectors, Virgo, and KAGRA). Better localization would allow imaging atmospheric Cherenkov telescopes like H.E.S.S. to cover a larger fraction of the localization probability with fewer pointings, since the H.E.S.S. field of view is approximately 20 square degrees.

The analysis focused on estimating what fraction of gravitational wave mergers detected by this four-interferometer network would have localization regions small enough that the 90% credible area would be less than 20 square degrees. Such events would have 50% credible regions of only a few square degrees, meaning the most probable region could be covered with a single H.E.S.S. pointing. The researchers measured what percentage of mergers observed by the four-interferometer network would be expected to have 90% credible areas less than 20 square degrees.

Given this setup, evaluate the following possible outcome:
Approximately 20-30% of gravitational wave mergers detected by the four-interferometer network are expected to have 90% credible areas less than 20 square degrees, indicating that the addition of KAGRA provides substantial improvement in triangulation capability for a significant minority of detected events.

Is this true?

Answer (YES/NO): NO